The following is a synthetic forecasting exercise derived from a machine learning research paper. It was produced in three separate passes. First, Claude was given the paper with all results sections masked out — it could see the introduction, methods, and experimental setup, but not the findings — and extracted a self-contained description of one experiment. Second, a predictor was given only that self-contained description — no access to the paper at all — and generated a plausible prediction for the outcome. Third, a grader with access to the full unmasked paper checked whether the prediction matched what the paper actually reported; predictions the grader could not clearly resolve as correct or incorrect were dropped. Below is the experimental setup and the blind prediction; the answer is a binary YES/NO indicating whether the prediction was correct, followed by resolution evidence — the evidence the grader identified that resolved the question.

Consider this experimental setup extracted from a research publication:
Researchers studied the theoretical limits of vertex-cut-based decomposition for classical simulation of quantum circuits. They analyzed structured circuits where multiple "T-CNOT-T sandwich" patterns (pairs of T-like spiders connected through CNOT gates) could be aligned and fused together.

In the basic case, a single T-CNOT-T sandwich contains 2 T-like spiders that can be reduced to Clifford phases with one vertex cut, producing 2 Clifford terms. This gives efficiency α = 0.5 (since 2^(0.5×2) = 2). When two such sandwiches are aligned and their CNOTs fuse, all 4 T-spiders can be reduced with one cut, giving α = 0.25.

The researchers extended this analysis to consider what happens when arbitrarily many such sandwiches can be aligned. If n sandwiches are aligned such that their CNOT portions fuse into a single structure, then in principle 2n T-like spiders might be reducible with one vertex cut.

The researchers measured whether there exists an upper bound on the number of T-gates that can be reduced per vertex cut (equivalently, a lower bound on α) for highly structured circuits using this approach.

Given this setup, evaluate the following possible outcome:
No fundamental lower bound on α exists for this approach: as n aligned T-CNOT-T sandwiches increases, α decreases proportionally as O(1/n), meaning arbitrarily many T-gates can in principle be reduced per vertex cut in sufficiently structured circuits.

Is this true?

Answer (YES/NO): YES